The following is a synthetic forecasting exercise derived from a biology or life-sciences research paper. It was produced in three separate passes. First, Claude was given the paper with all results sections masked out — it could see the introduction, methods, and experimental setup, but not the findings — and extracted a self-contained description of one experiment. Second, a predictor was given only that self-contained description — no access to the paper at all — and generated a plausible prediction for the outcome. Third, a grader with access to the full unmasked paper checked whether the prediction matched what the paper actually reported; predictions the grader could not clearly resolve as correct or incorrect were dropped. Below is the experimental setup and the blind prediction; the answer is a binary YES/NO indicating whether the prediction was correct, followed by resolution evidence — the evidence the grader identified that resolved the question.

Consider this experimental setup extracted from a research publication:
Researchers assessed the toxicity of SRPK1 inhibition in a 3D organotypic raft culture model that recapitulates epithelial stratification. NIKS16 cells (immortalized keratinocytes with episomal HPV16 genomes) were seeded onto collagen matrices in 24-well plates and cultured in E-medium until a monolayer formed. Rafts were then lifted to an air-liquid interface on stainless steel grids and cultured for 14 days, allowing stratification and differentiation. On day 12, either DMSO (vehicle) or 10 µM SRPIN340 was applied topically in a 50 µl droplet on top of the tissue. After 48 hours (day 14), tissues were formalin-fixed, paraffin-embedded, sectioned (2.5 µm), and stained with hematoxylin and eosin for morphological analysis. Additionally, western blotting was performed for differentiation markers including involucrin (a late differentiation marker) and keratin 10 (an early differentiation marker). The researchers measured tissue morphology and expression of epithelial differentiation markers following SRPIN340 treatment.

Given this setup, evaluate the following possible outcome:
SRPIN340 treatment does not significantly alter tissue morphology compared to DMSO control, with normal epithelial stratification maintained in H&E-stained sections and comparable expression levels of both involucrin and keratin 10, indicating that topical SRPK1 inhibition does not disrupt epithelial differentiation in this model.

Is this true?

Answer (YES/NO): NO